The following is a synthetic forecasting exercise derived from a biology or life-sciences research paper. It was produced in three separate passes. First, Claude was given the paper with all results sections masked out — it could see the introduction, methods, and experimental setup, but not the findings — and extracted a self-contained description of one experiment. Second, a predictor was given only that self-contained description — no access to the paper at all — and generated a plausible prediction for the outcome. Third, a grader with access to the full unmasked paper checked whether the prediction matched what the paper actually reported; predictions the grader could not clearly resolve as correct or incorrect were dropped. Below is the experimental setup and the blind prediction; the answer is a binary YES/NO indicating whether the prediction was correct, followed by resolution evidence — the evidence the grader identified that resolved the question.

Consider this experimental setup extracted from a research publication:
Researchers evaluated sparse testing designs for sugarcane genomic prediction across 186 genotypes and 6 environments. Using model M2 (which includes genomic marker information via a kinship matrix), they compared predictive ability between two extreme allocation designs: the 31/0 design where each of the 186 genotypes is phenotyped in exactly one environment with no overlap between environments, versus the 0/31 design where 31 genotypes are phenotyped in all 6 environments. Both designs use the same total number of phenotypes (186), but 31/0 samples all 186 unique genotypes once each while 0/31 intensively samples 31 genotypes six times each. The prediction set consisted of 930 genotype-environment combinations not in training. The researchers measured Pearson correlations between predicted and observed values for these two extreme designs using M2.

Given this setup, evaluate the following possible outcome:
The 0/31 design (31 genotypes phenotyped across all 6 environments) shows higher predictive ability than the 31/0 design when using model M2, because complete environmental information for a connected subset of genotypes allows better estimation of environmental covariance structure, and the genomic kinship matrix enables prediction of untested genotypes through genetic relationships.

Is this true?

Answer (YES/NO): NO